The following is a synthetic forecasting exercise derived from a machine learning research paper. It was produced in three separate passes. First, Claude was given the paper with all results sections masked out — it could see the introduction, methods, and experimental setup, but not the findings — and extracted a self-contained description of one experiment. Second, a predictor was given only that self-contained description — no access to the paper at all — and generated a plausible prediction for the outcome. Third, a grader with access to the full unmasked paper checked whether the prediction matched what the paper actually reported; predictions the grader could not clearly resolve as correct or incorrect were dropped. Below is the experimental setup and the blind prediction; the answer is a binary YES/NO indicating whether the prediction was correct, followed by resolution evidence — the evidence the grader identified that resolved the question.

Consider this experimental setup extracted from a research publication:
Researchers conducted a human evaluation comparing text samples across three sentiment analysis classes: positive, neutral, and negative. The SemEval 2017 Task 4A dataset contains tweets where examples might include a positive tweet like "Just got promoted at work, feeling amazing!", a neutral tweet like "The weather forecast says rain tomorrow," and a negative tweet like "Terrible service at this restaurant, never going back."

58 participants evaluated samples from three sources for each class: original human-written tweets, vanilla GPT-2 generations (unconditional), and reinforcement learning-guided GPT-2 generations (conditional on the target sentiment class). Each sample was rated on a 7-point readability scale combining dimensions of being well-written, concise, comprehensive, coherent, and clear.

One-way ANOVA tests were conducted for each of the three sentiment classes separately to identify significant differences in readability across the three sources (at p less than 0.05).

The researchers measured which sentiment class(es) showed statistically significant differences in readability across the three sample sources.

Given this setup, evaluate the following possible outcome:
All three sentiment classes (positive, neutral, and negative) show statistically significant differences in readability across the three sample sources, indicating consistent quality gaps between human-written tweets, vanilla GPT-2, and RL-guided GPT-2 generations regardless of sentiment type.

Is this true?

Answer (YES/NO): NO